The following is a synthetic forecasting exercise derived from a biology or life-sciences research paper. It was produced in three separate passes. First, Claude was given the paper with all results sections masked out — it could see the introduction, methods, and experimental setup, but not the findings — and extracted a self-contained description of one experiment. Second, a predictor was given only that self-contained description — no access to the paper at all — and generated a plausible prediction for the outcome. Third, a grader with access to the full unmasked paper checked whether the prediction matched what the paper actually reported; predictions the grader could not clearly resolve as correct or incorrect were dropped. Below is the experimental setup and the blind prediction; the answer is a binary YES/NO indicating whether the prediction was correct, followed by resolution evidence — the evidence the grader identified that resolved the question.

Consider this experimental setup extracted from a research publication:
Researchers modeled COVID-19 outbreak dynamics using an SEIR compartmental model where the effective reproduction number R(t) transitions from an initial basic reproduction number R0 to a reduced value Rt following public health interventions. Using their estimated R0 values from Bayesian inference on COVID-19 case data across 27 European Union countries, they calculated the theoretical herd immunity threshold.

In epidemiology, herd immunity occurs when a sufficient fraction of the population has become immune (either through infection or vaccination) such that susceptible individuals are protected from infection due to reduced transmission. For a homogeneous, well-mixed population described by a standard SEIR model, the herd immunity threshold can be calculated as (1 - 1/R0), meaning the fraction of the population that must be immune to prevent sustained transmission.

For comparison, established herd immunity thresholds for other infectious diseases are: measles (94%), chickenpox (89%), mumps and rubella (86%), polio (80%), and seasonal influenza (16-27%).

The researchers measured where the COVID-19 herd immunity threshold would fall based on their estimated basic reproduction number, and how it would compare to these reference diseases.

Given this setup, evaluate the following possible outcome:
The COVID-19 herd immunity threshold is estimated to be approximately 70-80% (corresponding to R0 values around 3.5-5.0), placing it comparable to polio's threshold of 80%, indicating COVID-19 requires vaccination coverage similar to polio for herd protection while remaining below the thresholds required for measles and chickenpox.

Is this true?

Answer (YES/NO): YES